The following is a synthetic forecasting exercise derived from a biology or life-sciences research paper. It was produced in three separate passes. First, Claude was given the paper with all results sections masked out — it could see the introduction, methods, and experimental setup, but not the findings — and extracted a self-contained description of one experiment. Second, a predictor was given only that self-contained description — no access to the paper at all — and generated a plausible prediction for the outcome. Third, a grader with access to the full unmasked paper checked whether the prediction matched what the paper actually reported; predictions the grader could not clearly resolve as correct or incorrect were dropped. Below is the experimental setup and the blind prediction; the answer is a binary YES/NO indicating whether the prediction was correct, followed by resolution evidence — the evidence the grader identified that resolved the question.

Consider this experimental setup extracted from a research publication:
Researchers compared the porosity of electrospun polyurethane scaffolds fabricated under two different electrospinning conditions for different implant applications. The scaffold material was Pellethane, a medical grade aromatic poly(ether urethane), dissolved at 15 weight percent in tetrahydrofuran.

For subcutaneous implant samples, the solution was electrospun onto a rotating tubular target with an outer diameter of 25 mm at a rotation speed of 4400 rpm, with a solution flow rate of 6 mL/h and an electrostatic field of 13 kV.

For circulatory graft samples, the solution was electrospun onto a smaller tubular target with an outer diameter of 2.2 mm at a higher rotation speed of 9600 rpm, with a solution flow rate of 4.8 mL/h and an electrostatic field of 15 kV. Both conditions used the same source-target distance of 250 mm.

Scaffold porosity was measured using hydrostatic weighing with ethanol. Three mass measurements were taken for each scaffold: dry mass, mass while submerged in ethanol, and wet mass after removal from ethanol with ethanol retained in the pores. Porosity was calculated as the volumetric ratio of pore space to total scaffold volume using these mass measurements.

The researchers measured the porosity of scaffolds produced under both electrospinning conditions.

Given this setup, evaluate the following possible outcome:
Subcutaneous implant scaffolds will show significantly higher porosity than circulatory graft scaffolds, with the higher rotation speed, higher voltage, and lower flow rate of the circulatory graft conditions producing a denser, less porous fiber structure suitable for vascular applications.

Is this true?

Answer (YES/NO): NO